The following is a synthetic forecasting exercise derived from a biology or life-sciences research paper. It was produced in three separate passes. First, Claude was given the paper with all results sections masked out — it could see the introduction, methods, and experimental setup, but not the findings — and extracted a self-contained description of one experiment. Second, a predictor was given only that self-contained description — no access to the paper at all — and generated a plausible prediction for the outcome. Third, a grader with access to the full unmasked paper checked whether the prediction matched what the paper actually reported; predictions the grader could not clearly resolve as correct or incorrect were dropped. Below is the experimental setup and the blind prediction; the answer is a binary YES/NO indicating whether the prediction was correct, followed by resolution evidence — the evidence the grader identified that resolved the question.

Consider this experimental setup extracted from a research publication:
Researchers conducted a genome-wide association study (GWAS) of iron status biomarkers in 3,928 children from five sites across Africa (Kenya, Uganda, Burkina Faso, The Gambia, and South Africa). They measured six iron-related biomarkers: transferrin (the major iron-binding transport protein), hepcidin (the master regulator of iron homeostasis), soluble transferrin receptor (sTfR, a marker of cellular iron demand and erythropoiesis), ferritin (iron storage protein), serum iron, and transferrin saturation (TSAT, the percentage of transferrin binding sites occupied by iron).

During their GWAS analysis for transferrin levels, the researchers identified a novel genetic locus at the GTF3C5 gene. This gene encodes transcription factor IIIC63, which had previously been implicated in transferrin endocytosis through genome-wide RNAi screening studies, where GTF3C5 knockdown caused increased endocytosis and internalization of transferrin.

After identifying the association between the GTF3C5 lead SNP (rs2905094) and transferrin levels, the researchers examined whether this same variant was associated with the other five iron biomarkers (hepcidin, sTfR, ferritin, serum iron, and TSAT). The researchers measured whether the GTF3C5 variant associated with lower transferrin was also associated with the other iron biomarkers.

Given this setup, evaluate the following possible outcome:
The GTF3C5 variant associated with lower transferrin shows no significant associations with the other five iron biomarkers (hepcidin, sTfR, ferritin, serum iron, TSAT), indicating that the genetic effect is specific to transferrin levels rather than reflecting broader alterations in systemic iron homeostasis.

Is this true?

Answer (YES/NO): NO